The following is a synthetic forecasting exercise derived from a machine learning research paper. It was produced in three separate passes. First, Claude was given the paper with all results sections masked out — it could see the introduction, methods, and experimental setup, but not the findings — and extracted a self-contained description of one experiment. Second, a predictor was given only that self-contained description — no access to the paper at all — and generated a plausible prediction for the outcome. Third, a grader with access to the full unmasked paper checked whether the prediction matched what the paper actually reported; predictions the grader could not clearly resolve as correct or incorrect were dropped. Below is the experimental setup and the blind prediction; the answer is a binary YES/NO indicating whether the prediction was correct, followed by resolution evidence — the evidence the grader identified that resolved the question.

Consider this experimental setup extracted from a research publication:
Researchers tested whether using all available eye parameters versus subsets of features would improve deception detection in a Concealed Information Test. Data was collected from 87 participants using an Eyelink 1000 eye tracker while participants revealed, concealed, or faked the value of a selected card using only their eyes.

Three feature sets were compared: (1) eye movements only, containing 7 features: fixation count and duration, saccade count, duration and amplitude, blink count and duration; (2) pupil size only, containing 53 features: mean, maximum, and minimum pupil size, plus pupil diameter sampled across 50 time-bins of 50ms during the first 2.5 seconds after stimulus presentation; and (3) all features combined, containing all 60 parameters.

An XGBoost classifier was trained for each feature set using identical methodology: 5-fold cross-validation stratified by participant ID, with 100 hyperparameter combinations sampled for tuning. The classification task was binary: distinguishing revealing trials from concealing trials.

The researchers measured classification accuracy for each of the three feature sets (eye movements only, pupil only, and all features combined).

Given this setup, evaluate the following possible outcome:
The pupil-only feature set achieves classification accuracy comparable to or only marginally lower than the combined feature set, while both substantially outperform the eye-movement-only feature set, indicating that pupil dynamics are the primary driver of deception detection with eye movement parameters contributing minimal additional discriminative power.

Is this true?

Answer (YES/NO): NO